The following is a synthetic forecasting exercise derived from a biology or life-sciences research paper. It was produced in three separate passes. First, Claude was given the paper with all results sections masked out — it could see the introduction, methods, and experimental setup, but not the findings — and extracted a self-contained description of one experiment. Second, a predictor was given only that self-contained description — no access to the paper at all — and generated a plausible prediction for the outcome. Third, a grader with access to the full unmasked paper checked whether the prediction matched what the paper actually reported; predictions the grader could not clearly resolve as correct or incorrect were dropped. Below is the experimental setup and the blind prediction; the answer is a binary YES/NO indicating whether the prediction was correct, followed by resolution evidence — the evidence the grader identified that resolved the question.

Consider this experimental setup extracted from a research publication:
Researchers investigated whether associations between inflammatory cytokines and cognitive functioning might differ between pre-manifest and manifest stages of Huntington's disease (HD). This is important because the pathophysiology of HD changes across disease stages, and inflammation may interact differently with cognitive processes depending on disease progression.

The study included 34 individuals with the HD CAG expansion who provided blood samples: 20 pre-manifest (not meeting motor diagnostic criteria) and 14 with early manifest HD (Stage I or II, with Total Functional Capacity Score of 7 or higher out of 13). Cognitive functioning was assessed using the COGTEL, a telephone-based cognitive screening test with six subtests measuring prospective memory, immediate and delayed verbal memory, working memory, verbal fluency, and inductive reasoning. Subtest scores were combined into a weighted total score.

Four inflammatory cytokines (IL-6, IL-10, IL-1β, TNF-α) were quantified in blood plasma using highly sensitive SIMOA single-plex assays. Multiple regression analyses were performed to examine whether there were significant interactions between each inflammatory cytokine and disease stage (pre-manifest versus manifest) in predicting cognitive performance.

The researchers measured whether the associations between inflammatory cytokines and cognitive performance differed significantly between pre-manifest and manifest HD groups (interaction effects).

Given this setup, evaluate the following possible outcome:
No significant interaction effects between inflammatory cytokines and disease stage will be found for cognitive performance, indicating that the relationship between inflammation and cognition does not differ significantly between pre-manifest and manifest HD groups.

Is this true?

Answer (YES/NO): NO